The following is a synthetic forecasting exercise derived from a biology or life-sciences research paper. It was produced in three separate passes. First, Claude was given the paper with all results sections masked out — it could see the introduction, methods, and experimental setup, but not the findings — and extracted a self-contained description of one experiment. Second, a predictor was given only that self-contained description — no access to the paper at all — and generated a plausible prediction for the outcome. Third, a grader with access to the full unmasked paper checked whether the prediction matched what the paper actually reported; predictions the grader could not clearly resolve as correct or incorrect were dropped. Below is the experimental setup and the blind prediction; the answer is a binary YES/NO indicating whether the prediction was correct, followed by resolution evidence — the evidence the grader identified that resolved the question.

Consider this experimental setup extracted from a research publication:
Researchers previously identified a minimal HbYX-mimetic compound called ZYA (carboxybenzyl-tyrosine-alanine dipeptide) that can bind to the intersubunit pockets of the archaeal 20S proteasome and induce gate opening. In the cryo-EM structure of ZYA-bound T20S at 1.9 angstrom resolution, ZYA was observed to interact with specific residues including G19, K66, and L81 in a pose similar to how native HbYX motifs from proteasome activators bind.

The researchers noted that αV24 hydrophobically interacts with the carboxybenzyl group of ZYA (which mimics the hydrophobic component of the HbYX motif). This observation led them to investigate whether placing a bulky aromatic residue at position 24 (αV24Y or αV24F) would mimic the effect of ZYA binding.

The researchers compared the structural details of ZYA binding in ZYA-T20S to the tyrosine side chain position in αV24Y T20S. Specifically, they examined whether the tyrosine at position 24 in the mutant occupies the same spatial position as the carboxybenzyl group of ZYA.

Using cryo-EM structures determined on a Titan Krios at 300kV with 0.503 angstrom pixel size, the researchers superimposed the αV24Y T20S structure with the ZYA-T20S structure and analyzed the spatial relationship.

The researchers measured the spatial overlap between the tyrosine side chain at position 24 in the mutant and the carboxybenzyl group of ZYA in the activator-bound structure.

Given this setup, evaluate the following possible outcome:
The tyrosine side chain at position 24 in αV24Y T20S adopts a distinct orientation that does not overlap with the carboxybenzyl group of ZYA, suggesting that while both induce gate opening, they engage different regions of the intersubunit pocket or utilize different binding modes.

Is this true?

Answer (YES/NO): NO